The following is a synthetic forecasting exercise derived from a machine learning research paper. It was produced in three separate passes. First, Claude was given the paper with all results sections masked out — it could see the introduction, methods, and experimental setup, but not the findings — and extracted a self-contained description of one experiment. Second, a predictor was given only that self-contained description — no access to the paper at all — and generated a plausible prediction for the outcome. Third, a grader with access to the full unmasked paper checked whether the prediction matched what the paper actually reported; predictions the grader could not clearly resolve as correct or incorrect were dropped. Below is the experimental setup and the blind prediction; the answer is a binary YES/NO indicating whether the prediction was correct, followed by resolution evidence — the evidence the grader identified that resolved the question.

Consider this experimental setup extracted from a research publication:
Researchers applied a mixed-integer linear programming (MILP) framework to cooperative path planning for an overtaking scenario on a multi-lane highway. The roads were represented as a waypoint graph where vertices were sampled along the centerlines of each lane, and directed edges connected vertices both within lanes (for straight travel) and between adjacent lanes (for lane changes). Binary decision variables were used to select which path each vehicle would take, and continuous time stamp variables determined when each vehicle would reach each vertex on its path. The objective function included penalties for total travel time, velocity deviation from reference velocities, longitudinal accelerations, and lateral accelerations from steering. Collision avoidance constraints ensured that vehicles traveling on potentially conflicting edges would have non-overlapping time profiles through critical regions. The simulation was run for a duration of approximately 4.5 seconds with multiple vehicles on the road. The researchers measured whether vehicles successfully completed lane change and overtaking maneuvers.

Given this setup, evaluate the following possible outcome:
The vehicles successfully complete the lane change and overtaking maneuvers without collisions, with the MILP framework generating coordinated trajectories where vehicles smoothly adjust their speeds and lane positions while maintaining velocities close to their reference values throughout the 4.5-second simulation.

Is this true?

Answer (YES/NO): NO